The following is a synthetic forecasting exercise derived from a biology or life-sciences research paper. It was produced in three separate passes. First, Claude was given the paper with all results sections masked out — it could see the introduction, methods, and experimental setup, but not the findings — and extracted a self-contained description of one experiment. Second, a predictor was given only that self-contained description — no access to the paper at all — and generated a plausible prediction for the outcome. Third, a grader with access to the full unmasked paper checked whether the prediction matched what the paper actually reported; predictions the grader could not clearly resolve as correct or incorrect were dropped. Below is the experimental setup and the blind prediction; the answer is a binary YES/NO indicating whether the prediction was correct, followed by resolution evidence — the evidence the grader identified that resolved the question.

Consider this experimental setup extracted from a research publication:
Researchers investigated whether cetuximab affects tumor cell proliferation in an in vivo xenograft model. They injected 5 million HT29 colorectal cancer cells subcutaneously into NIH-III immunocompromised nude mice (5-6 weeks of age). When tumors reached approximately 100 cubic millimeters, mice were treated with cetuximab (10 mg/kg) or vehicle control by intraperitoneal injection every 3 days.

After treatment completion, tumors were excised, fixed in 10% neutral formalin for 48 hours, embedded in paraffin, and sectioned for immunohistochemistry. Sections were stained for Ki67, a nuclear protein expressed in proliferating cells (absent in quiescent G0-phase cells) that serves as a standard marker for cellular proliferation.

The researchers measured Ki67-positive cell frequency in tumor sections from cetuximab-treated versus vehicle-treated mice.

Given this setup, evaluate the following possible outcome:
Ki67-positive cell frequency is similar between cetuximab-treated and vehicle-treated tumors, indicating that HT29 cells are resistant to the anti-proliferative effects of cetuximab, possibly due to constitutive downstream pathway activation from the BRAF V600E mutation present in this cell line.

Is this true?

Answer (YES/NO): NO